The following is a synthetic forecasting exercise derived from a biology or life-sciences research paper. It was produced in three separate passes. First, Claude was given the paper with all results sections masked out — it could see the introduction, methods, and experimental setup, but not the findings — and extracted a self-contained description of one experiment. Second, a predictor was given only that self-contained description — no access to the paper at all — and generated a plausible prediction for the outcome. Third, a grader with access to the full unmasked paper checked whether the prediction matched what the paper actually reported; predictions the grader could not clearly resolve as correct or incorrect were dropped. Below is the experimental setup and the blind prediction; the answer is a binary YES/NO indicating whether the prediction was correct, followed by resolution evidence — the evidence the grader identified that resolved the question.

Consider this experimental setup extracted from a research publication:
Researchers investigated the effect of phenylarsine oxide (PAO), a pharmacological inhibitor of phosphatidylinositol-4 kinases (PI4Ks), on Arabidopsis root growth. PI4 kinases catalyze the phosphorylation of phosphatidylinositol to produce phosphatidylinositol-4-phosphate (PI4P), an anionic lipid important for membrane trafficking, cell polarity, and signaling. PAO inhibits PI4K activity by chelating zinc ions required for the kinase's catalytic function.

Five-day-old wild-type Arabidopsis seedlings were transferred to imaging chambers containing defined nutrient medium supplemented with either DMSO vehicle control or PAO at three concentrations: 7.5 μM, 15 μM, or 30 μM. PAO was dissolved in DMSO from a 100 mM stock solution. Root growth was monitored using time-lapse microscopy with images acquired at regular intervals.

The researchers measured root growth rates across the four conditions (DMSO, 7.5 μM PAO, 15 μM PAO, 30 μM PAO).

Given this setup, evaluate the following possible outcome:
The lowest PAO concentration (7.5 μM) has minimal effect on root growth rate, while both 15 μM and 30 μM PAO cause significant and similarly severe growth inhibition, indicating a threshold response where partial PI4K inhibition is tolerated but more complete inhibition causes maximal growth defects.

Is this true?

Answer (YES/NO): NO